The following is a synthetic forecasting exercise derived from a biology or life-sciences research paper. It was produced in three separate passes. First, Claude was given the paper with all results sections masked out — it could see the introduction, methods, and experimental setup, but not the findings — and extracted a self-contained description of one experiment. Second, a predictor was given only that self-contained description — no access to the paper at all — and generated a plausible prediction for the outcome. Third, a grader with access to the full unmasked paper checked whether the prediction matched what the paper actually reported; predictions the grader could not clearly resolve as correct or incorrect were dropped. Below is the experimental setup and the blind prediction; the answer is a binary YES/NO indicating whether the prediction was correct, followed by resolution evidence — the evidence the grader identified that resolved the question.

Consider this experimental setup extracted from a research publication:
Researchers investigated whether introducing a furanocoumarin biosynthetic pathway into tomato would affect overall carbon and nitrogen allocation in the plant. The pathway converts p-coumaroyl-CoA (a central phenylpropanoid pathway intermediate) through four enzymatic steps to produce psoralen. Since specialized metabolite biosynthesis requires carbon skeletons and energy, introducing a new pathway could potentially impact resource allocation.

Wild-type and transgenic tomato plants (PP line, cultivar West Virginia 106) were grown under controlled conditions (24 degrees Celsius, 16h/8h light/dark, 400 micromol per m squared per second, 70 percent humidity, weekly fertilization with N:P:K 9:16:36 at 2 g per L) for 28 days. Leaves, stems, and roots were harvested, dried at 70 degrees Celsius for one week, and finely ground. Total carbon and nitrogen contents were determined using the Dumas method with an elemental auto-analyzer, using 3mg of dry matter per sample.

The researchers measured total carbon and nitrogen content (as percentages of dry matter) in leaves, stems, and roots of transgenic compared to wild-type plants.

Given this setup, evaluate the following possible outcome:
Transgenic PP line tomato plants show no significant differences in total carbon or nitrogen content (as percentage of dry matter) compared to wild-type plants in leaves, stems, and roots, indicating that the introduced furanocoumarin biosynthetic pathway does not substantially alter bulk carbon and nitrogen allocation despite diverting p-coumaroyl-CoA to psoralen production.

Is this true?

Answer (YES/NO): NO